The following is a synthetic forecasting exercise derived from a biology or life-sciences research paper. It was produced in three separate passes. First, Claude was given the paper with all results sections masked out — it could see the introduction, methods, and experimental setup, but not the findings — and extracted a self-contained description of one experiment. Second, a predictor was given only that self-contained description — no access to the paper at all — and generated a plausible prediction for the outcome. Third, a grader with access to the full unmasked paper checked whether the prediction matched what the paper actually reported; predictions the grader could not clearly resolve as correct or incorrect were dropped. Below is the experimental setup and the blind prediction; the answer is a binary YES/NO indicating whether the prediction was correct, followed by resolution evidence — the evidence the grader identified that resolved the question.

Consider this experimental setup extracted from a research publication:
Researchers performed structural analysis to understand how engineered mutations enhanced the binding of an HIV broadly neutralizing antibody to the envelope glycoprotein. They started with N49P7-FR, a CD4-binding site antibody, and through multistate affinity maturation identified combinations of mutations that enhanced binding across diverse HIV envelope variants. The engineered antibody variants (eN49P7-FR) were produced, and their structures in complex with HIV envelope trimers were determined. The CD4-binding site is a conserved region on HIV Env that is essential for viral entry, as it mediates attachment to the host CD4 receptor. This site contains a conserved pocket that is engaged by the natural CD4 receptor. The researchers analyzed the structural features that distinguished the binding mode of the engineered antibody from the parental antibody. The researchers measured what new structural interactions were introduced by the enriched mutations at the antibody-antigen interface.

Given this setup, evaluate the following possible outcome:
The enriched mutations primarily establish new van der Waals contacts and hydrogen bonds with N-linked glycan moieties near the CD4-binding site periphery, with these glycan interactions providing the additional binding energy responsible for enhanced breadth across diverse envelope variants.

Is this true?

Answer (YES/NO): NO